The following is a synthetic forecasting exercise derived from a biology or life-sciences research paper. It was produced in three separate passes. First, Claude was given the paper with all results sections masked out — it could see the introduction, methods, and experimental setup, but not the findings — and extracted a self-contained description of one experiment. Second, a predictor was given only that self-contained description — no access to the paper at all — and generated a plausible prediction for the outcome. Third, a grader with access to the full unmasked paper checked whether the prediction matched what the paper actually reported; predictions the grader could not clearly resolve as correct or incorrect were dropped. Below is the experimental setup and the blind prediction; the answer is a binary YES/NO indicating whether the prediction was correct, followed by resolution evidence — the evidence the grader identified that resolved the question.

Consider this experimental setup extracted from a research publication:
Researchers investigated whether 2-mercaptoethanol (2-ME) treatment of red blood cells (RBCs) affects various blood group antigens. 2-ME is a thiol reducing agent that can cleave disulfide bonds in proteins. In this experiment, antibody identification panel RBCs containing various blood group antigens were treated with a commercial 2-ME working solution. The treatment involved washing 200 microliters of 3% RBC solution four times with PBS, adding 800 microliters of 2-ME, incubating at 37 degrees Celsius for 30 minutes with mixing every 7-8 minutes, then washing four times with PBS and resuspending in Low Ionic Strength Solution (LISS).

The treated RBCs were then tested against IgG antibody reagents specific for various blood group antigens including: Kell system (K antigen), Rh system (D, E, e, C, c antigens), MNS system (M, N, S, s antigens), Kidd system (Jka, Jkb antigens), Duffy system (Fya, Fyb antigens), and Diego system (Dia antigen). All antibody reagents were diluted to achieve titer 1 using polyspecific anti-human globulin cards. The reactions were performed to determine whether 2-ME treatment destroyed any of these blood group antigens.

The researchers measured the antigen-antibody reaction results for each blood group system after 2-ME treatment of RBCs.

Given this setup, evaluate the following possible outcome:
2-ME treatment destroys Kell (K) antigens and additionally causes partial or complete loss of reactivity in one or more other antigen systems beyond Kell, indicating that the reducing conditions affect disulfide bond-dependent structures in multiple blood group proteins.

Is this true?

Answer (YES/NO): NO